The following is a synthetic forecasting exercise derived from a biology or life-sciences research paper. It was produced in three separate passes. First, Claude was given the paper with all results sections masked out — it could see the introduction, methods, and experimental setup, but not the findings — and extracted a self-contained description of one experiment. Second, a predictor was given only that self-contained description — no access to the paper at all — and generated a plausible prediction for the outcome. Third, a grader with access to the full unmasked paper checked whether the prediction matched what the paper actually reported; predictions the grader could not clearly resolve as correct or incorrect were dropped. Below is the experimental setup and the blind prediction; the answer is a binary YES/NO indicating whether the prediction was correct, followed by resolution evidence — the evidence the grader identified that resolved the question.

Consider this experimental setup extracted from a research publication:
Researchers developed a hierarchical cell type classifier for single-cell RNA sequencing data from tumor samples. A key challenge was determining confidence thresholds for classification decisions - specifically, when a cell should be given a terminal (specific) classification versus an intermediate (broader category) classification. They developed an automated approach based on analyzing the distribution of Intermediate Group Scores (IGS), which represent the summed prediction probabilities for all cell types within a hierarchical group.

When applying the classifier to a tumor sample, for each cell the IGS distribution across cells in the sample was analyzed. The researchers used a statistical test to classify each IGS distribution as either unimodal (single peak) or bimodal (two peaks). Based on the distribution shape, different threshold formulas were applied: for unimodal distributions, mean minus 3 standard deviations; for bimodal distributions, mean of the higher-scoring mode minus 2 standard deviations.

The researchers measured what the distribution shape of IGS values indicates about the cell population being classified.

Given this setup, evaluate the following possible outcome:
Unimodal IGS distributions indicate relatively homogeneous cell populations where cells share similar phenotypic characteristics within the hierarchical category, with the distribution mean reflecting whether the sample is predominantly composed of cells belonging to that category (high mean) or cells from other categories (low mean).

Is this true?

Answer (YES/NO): NO